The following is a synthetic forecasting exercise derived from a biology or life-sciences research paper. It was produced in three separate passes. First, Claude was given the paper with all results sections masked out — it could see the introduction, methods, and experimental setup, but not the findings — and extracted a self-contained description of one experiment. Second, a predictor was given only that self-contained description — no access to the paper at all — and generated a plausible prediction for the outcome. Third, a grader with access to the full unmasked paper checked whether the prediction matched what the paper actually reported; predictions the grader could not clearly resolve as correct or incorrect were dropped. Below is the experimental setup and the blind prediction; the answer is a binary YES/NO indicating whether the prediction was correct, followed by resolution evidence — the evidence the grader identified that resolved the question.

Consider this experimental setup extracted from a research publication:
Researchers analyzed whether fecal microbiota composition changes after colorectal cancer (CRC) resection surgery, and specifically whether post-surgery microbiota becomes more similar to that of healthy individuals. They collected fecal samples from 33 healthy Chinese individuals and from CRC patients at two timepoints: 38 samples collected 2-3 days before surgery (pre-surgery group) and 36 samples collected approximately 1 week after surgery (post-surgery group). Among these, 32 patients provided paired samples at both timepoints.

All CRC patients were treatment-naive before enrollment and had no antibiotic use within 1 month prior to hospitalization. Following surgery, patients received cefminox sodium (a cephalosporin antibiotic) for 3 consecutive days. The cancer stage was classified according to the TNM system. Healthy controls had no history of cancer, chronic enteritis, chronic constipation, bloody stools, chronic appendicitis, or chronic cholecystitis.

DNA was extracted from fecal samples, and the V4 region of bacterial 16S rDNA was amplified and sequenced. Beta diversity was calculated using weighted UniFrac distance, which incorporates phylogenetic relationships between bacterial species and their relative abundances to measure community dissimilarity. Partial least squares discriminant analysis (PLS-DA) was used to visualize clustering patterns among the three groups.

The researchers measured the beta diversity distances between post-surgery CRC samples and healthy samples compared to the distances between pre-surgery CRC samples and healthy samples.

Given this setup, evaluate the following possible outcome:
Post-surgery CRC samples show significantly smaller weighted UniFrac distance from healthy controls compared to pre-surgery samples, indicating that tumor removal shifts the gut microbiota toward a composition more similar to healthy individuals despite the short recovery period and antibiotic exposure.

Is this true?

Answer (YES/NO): NO